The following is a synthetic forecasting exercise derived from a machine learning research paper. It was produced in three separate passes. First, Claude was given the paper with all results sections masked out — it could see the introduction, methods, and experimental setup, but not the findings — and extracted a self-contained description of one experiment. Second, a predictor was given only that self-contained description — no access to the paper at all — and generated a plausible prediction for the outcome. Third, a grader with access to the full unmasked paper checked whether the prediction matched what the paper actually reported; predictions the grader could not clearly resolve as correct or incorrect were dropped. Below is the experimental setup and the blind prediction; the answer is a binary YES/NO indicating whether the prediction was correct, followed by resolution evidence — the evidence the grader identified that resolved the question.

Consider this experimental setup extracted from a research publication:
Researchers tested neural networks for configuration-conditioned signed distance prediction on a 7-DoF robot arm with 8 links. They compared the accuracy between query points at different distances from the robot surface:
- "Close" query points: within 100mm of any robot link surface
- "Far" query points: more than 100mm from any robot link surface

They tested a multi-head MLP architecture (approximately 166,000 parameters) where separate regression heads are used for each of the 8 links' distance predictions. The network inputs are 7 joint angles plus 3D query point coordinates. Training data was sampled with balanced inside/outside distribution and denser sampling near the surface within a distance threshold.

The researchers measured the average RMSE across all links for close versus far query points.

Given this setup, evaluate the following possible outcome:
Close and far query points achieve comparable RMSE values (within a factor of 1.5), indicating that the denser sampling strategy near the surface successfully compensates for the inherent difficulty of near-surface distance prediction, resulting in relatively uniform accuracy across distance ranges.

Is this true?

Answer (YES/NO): NO